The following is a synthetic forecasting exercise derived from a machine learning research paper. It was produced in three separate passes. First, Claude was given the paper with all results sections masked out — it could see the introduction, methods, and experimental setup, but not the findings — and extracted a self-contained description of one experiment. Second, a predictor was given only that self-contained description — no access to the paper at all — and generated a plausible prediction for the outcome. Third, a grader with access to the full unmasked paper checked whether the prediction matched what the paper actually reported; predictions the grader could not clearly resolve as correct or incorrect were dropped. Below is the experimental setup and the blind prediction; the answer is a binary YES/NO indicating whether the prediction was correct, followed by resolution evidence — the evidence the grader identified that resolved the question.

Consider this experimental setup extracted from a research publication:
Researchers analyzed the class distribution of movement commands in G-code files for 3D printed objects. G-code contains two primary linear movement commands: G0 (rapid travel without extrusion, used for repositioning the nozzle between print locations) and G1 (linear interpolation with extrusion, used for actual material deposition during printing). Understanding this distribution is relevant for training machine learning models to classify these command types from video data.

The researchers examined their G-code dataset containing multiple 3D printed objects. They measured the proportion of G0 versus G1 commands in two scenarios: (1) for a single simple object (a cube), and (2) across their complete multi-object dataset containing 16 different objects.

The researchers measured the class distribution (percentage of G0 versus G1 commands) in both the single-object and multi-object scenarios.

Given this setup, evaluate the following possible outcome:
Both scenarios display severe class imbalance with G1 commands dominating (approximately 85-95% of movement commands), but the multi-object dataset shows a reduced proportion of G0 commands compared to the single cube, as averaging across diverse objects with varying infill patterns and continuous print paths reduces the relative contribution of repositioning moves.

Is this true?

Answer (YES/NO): NO